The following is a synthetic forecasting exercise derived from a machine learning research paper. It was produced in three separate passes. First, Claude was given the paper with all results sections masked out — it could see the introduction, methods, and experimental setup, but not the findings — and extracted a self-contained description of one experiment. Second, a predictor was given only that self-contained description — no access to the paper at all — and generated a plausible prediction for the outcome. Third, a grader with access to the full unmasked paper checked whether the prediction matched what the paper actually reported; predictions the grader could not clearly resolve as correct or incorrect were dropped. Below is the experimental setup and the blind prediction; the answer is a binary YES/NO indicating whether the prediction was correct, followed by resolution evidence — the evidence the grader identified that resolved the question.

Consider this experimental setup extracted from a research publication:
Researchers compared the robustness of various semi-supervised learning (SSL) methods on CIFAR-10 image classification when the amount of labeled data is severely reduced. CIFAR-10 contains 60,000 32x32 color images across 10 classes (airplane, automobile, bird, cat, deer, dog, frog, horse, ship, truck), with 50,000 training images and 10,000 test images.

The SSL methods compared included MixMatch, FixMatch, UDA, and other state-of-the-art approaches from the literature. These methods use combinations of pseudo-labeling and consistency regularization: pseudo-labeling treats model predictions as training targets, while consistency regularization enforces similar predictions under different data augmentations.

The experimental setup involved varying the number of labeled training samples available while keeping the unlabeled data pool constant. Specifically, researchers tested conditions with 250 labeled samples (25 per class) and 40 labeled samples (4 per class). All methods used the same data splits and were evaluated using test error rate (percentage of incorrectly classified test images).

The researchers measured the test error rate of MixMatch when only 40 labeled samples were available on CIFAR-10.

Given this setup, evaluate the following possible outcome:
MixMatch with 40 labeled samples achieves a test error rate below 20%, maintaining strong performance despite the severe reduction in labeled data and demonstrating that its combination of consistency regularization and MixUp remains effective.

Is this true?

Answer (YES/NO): NO